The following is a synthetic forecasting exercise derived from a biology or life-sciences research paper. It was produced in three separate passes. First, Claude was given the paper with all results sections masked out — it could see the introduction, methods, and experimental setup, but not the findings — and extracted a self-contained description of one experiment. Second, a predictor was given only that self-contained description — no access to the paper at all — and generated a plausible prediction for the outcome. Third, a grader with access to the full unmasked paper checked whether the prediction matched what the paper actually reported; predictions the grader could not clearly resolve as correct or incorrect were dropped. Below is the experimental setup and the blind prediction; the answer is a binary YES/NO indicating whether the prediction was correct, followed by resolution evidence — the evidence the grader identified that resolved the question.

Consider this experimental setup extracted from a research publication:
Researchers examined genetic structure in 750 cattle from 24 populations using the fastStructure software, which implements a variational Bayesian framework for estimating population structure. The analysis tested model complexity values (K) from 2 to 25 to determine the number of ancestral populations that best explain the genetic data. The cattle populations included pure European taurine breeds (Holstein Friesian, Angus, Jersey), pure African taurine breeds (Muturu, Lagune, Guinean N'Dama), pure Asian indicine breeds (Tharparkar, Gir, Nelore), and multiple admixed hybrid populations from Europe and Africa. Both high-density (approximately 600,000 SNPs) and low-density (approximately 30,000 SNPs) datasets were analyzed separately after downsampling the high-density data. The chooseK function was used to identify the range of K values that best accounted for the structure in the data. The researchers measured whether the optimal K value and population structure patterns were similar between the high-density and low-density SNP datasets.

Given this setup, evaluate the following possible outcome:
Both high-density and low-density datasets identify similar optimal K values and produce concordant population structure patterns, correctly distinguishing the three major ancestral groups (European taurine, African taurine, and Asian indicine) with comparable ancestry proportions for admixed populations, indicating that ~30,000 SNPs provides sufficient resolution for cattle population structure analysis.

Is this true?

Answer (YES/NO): YES